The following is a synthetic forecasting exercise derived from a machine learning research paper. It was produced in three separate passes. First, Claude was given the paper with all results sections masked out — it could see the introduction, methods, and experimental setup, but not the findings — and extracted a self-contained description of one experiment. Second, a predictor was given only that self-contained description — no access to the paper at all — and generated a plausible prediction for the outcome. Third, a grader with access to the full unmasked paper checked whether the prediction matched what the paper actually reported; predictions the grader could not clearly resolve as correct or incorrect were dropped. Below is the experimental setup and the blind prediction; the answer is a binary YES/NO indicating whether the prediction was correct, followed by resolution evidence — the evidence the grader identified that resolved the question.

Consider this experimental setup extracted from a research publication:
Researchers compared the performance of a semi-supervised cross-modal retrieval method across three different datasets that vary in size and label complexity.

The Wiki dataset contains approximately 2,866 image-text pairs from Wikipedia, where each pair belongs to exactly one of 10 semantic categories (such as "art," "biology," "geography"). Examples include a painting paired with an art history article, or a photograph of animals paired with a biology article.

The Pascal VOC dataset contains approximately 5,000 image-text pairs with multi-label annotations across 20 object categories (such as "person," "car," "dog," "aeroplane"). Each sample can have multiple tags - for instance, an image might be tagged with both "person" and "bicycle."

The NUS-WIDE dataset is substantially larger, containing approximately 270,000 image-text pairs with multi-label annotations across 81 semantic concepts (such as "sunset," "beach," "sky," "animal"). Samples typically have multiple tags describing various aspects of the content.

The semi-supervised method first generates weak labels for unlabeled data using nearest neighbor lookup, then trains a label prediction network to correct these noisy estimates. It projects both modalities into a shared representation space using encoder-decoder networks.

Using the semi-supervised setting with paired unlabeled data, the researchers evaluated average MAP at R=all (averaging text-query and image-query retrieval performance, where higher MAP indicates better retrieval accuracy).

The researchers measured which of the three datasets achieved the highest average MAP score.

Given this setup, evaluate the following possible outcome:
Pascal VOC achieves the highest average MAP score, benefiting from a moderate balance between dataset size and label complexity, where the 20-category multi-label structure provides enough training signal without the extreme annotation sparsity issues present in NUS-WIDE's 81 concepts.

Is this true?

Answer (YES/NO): YES